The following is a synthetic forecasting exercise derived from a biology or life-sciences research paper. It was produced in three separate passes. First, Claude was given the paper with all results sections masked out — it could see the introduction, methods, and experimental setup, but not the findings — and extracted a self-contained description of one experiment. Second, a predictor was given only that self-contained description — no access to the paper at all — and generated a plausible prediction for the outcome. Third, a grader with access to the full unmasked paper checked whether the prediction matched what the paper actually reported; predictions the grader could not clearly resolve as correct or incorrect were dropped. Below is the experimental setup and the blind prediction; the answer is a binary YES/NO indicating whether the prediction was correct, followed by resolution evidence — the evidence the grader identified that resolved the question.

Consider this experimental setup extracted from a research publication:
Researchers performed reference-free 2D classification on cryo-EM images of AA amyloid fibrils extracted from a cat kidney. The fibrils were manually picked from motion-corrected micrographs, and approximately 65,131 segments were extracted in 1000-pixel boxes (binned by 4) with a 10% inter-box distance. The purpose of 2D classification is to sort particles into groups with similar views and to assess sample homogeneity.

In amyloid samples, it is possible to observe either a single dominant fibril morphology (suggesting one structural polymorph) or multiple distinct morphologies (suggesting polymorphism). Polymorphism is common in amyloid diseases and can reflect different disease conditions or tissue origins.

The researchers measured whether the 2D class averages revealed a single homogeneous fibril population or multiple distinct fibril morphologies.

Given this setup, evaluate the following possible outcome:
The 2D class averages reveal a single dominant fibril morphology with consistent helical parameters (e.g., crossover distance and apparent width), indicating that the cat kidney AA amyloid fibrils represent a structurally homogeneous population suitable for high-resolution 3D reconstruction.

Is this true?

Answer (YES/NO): YES